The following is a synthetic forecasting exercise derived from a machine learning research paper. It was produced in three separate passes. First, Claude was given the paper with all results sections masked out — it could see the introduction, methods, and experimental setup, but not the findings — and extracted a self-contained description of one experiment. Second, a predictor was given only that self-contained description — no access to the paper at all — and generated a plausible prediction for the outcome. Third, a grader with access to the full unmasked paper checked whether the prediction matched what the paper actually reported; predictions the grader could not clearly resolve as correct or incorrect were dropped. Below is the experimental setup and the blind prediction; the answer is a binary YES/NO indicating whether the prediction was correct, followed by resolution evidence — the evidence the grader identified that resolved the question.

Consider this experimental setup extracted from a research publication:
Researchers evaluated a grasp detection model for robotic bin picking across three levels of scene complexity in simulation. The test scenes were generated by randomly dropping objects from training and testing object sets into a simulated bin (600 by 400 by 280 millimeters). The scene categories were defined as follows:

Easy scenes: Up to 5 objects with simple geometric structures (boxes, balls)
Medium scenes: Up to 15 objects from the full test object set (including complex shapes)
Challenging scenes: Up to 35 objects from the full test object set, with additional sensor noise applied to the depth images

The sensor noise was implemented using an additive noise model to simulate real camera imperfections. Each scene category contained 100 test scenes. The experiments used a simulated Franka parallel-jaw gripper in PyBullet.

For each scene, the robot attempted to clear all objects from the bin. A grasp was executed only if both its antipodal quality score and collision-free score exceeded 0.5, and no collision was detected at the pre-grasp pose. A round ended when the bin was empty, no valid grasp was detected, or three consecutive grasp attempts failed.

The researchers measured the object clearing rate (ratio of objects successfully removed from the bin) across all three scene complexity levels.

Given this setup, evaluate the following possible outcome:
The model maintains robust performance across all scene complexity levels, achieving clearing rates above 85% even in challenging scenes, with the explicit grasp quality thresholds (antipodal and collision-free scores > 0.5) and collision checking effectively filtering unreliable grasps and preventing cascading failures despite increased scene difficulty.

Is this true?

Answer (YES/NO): NO